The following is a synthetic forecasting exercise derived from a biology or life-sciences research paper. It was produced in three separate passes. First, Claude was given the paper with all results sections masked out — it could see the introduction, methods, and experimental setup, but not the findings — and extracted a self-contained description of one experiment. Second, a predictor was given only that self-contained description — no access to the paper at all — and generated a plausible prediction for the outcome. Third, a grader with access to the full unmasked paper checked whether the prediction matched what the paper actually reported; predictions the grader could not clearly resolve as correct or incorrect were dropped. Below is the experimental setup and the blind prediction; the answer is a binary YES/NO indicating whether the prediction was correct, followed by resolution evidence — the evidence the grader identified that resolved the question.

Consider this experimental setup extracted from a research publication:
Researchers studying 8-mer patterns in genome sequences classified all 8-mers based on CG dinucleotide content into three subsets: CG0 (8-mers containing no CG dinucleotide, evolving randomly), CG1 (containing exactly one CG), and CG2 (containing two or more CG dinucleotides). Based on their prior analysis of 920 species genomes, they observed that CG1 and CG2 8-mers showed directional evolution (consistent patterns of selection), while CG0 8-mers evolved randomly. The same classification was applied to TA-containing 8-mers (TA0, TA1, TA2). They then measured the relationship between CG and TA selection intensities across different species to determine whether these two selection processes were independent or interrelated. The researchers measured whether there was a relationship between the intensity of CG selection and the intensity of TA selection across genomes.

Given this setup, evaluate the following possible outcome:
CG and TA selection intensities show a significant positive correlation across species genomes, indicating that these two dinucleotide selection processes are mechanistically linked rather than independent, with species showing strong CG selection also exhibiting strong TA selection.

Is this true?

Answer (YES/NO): NO